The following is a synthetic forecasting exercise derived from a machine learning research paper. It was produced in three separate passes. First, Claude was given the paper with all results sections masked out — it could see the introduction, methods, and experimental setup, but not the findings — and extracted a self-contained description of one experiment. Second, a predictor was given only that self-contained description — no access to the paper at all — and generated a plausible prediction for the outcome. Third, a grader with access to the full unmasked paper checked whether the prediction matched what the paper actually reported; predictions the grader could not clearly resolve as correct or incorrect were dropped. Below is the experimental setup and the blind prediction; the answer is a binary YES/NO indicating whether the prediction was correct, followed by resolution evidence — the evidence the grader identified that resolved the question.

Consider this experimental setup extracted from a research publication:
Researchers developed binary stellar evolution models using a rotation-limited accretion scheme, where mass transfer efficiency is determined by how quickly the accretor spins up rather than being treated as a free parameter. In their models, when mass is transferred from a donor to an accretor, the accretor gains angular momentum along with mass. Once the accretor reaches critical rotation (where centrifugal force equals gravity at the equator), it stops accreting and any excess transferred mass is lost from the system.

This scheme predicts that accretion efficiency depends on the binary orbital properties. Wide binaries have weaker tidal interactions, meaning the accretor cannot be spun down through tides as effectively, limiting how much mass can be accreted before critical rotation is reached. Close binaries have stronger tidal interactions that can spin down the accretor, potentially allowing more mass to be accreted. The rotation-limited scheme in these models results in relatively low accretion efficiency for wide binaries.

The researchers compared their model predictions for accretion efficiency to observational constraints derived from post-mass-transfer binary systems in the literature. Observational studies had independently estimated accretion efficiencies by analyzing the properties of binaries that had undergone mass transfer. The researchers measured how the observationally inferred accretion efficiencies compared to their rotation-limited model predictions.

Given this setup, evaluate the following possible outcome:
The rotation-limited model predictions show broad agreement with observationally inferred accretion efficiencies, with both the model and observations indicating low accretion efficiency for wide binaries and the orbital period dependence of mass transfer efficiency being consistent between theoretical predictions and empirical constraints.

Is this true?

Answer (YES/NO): NO